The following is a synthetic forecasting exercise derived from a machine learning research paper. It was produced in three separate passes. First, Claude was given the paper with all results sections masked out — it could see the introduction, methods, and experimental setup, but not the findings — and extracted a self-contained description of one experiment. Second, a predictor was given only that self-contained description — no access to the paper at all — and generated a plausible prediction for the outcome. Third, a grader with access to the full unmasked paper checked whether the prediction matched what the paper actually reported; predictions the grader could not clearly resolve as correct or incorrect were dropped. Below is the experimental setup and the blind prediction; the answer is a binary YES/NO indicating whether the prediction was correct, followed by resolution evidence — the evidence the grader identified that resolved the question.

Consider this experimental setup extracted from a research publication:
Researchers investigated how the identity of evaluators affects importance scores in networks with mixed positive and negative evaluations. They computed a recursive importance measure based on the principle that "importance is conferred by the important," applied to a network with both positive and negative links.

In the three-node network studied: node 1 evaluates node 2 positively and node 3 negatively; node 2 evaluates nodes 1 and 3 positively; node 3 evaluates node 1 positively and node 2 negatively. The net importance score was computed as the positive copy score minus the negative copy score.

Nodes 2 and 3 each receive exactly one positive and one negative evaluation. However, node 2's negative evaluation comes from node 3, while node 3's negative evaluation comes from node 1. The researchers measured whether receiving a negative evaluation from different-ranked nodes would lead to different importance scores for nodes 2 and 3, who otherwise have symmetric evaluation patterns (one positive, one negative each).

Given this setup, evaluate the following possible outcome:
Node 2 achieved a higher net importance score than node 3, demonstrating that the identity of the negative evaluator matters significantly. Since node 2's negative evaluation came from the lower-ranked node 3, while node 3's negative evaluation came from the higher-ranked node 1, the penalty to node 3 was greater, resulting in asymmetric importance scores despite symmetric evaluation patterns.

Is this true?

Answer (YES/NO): YES